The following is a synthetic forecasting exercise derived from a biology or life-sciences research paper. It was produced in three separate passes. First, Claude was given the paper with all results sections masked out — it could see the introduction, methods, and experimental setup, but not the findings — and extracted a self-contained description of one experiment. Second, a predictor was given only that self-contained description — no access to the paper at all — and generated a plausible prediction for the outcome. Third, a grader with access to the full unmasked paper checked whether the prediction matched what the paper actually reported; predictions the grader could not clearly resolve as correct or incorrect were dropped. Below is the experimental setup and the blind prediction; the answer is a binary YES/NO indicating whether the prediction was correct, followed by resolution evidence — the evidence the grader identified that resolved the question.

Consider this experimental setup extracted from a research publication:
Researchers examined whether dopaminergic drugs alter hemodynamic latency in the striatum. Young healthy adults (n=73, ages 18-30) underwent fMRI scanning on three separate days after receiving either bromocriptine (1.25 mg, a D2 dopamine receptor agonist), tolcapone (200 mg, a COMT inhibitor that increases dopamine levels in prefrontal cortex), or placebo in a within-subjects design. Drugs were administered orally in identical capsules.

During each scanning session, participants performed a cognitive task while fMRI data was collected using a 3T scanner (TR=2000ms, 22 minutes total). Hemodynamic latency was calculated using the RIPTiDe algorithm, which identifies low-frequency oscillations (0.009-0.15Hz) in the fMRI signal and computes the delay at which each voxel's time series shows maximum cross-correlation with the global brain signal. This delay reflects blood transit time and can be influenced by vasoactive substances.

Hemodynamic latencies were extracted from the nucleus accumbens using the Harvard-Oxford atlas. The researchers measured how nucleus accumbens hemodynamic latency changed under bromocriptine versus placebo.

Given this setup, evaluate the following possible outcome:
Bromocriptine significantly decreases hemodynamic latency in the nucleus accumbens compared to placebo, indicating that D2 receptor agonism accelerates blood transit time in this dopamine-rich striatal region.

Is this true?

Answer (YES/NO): NO